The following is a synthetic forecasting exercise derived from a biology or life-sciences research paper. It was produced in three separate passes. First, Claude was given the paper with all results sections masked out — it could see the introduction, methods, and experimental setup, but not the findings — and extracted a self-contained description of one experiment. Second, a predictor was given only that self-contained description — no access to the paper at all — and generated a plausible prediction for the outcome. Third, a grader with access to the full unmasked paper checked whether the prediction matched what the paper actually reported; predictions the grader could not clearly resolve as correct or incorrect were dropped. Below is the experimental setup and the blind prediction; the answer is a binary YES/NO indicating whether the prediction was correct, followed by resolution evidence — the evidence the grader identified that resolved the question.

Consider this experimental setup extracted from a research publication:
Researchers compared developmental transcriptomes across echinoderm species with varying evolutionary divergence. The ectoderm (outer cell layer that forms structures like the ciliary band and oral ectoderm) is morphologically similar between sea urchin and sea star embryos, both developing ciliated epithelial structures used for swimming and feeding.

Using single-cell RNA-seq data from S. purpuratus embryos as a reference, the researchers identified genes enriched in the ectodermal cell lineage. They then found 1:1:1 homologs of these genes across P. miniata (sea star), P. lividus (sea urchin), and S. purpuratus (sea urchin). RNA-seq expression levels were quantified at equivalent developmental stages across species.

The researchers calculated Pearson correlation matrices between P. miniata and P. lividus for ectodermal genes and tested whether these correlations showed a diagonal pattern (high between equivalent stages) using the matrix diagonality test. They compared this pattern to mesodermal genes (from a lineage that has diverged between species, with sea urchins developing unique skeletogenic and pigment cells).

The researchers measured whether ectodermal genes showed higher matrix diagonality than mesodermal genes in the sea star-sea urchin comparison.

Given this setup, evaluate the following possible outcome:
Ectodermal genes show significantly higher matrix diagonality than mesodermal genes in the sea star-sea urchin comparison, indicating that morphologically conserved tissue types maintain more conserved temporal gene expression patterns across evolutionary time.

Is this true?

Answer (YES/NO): NO